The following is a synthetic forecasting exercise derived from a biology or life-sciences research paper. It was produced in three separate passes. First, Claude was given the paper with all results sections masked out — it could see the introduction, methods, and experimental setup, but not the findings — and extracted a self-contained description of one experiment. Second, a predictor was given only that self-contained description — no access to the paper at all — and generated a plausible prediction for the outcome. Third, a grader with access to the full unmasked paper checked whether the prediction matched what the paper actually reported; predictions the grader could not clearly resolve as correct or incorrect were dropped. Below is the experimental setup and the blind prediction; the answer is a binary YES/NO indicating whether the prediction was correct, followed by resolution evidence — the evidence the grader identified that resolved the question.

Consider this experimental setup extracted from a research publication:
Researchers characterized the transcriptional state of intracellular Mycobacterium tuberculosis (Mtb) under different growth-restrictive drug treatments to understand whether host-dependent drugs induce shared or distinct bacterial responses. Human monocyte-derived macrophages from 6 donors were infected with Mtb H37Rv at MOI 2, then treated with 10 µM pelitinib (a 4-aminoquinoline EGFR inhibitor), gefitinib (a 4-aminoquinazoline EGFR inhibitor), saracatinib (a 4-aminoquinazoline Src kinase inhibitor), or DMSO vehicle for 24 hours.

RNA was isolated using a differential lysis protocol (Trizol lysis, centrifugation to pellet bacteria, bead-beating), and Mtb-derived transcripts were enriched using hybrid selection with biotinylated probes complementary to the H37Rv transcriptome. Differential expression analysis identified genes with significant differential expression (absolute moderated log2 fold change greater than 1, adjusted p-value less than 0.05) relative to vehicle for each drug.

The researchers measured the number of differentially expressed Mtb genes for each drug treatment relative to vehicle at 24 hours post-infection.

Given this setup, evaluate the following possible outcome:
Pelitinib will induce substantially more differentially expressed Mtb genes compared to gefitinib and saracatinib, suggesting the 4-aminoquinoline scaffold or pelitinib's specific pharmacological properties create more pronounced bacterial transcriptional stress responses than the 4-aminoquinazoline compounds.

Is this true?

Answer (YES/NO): NO